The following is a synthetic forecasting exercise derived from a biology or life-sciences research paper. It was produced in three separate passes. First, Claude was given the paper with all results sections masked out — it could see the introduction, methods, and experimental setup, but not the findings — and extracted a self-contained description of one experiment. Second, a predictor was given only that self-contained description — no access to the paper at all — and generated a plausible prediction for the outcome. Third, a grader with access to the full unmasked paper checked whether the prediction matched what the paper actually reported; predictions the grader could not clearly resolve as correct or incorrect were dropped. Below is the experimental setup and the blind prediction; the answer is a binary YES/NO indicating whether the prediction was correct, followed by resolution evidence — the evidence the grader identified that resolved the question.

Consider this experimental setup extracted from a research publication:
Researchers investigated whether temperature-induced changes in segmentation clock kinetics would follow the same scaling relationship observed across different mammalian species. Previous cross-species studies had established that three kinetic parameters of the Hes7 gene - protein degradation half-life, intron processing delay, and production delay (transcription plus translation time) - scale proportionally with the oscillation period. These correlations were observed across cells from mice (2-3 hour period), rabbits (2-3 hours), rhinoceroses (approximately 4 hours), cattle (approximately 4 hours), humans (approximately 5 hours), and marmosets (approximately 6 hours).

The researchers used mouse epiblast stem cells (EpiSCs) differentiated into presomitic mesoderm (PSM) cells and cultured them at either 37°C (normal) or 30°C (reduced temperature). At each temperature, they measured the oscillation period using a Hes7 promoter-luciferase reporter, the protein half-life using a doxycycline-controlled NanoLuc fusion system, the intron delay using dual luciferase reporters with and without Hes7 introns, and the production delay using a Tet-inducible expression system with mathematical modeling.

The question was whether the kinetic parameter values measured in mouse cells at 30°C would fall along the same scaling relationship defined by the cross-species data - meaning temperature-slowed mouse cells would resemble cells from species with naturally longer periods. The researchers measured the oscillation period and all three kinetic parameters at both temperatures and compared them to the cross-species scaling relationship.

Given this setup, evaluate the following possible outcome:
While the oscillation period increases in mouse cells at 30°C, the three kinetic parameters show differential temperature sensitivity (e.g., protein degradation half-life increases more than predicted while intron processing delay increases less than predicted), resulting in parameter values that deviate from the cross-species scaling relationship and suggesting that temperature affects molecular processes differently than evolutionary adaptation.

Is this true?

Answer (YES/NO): NO